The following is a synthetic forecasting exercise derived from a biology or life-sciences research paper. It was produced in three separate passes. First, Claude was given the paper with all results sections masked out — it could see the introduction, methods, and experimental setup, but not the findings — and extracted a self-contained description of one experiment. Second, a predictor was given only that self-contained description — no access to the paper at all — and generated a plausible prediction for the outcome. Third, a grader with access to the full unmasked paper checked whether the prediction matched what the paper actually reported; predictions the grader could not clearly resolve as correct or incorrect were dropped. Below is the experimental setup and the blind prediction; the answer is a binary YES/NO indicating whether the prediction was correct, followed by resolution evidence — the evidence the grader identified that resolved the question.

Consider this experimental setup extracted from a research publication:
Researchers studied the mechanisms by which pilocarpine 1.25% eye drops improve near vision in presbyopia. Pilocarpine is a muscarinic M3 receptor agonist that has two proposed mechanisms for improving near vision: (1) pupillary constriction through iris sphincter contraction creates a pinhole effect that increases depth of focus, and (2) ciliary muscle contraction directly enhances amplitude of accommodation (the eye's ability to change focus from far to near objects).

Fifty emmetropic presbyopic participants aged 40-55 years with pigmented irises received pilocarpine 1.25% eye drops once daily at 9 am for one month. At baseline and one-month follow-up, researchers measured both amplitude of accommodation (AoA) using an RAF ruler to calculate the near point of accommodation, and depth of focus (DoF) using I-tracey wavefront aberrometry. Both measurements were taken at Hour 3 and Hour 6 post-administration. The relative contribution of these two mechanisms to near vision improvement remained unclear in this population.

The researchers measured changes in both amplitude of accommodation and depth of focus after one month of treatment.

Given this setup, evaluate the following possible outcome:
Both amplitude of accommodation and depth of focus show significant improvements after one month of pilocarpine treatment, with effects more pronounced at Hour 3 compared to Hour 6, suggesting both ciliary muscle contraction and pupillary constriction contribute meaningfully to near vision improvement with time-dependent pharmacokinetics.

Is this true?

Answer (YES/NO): NO